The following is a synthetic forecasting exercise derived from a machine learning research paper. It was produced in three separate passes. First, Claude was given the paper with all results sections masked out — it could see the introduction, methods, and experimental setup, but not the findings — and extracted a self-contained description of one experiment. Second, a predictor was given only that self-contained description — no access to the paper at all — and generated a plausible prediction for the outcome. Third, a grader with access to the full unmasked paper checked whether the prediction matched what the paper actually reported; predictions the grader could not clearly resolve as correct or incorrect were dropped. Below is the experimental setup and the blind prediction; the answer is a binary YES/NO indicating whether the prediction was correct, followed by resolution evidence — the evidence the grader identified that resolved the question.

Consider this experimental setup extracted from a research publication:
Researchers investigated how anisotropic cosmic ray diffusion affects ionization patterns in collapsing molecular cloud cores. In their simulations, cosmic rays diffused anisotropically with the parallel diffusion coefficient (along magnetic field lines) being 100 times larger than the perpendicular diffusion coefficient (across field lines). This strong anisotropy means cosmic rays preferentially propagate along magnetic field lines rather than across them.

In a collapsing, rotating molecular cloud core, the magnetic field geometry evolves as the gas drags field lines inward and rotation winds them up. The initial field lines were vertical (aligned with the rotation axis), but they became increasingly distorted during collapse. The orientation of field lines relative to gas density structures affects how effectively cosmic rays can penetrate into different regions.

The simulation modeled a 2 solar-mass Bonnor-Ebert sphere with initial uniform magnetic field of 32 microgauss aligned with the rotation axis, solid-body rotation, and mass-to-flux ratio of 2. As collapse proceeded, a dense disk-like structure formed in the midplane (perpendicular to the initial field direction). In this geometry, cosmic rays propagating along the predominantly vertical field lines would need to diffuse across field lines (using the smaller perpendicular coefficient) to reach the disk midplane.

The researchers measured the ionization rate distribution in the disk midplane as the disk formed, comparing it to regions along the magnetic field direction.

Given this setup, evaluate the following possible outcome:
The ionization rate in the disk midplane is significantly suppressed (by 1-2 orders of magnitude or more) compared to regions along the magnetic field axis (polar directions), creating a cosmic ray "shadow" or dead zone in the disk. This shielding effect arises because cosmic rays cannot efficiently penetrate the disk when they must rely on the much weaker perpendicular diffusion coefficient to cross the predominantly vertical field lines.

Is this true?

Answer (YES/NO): NO